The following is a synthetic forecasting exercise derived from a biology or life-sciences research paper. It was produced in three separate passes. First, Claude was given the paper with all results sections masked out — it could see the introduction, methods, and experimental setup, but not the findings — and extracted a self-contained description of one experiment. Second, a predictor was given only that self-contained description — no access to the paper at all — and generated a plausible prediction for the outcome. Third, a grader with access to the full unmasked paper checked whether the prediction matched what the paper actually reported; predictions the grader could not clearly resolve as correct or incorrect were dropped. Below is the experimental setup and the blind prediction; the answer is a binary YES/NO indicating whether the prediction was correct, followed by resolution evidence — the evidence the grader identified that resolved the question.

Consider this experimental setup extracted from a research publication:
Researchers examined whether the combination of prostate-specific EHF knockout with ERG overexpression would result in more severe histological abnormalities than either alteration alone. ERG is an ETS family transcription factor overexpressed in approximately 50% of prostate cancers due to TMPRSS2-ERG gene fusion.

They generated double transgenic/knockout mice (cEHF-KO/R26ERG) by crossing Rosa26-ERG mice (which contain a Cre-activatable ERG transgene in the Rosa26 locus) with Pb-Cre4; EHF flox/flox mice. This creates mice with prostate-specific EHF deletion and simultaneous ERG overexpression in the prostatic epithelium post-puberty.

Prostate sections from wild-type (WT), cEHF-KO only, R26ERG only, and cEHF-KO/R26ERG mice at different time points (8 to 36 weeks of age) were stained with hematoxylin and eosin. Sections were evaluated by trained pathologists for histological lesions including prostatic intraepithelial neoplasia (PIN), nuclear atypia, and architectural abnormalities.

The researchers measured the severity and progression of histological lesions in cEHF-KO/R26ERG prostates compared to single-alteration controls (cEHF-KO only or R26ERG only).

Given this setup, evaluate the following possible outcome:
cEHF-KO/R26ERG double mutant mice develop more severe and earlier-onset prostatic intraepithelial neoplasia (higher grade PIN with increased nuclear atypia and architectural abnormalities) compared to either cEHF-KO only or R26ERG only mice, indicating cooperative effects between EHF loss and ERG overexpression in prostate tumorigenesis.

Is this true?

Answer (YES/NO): YES